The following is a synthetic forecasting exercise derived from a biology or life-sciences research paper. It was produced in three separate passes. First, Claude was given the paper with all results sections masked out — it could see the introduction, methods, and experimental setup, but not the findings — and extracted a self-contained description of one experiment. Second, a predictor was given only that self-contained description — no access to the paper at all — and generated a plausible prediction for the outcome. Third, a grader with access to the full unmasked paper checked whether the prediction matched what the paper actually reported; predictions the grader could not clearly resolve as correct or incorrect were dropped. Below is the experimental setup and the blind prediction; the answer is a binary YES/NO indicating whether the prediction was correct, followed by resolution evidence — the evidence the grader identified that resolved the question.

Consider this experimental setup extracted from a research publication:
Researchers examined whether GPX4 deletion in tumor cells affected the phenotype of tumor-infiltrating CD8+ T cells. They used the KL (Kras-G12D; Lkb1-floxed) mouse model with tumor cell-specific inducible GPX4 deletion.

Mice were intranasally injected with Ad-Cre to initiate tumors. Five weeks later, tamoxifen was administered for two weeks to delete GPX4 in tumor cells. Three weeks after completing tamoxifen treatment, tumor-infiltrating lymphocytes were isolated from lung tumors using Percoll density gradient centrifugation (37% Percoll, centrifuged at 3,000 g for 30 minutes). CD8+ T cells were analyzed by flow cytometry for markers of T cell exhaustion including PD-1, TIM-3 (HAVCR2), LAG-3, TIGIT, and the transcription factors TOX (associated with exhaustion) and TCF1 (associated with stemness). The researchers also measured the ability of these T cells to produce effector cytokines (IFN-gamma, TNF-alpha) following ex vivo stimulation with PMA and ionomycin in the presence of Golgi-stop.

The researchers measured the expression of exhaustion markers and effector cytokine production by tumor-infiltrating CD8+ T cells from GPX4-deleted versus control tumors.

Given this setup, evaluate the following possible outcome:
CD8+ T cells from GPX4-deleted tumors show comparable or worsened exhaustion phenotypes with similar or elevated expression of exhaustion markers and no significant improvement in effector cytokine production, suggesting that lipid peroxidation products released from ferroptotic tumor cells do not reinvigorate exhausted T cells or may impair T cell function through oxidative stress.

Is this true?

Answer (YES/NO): YES